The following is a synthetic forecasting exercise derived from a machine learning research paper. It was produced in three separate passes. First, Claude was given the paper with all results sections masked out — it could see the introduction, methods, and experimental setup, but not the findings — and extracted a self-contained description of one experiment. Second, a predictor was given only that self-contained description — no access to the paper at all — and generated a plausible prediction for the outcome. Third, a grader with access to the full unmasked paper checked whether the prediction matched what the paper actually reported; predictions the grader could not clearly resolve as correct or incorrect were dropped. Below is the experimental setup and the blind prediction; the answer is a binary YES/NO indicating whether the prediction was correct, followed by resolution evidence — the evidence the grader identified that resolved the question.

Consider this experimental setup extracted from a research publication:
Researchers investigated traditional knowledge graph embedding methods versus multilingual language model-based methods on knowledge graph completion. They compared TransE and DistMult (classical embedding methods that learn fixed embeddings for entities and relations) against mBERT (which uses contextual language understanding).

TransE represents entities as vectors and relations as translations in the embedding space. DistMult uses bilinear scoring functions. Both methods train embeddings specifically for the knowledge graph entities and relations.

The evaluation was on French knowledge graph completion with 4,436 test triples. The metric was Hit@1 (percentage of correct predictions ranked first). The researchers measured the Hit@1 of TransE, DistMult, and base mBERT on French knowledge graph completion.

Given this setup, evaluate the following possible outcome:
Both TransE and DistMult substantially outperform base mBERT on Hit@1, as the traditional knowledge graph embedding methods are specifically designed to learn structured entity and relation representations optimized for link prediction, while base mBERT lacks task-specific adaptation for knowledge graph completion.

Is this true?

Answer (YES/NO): NO